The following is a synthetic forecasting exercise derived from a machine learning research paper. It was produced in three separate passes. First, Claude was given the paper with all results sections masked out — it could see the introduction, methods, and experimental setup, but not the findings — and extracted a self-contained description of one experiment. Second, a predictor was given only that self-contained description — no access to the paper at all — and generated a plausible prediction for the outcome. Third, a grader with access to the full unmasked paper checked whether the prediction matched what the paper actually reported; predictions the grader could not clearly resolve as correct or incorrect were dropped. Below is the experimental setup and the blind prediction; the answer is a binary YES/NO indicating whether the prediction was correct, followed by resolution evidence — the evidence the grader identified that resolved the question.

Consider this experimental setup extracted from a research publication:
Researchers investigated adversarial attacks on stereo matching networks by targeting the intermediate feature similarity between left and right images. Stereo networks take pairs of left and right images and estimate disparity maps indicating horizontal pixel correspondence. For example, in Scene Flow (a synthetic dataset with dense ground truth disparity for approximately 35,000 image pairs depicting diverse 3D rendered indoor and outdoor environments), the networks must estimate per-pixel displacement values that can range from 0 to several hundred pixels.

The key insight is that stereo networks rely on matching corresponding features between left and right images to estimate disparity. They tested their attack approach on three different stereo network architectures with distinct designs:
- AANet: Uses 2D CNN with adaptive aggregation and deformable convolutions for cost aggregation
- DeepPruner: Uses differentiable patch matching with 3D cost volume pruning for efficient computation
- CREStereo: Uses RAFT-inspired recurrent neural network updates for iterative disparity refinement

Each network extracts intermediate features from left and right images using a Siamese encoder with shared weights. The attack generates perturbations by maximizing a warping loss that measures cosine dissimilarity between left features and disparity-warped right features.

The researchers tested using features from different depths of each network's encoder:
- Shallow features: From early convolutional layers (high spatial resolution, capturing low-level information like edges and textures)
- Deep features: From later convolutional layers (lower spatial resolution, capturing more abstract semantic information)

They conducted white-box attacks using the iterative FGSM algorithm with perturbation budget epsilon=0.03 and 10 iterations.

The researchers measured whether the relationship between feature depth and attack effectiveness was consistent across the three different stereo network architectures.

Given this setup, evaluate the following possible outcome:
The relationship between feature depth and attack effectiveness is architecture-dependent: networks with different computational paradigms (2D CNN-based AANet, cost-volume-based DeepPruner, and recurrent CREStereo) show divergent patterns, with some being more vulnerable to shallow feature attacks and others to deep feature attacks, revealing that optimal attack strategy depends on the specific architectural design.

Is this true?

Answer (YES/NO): NO